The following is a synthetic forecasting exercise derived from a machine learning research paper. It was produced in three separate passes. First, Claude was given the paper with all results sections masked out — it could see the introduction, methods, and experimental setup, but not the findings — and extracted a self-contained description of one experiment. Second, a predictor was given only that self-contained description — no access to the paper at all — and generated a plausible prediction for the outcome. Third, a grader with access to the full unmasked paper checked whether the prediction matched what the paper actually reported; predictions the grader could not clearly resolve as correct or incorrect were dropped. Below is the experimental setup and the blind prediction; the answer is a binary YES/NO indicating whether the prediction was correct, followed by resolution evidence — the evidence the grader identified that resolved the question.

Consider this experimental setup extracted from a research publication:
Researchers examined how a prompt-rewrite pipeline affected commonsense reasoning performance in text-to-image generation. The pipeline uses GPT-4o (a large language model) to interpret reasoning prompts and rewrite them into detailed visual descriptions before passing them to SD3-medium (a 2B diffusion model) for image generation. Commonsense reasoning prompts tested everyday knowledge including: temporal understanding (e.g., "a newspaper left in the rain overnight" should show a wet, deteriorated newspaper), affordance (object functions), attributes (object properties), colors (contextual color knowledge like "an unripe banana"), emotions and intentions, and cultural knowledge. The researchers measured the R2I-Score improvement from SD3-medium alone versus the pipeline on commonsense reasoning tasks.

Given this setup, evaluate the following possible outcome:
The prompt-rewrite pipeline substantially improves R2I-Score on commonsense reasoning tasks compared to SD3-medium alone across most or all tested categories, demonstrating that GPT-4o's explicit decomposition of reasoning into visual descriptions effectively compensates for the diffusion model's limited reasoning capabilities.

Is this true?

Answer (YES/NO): YES